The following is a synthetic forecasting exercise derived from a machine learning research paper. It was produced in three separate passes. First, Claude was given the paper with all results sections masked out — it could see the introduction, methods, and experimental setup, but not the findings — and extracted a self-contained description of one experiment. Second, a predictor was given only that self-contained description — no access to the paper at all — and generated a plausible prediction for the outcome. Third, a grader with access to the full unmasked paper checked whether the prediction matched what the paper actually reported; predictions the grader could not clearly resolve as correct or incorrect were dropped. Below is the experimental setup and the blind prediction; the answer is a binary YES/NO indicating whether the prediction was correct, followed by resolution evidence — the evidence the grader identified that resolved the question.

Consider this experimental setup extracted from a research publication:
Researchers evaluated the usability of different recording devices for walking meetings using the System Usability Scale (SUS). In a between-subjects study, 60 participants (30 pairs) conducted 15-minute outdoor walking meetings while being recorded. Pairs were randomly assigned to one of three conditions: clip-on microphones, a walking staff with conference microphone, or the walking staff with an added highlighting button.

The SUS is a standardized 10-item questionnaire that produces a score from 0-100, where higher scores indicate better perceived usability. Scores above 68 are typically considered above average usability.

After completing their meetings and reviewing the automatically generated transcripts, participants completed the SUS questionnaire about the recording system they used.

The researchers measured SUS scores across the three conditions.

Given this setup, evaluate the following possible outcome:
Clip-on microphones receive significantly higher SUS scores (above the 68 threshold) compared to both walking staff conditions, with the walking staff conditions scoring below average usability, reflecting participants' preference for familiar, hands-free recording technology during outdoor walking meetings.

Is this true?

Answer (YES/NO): NO